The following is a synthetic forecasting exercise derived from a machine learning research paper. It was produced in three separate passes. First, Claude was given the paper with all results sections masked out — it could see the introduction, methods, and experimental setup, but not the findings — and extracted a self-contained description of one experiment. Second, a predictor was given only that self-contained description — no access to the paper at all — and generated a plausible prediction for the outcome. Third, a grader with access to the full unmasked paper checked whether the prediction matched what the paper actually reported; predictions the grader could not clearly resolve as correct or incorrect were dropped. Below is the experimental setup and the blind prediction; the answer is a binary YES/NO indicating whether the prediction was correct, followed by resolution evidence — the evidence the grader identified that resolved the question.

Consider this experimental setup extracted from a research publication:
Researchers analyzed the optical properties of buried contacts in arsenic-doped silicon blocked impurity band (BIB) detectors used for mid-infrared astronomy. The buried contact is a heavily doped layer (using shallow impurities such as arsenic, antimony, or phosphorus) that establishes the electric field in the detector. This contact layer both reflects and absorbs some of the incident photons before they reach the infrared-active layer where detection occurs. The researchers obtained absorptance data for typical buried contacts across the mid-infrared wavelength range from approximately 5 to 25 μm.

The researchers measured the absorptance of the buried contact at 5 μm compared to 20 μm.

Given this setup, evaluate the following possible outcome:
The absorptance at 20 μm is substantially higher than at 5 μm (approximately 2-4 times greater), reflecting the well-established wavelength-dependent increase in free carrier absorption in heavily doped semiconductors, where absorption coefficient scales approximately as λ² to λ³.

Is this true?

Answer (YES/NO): YES